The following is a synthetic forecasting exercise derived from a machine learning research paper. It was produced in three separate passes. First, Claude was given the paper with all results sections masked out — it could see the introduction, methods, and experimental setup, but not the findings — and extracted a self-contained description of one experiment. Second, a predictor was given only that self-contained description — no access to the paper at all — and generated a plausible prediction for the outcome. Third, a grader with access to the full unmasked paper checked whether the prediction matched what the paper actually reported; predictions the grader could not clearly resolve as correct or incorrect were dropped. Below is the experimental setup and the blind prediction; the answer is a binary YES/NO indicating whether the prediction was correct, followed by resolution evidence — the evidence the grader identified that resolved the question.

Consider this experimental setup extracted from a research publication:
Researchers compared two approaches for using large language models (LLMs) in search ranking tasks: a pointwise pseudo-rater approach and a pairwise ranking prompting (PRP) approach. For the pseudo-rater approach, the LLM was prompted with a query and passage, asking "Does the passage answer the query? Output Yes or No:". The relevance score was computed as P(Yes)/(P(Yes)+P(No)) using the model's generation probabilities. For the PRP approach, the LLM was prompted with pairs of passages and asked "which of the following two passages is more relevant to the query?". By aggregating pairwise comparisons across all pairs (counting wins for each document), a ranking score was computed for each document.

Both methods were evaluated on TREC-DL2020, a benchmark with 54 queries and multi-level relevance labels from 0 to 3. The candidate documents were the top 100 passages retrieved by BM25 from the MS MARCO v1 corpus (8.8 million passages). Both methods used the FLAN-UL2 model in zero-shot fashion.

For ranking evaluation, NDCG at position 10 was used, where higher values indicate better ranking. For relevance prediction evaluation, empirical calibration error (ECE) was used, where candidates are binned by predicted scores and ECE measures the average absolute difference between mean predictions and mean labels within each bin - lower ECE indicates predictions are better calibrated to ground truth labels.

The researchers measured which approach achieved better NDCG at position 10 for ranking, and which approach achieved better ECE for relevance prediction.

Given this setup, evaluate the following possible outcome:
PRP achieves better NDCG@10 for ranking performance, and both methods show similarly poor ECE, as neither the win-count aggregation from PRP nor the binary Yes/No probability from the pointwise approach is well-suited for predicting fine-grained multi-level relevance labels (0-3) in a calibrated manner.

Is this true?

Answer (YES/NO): NO